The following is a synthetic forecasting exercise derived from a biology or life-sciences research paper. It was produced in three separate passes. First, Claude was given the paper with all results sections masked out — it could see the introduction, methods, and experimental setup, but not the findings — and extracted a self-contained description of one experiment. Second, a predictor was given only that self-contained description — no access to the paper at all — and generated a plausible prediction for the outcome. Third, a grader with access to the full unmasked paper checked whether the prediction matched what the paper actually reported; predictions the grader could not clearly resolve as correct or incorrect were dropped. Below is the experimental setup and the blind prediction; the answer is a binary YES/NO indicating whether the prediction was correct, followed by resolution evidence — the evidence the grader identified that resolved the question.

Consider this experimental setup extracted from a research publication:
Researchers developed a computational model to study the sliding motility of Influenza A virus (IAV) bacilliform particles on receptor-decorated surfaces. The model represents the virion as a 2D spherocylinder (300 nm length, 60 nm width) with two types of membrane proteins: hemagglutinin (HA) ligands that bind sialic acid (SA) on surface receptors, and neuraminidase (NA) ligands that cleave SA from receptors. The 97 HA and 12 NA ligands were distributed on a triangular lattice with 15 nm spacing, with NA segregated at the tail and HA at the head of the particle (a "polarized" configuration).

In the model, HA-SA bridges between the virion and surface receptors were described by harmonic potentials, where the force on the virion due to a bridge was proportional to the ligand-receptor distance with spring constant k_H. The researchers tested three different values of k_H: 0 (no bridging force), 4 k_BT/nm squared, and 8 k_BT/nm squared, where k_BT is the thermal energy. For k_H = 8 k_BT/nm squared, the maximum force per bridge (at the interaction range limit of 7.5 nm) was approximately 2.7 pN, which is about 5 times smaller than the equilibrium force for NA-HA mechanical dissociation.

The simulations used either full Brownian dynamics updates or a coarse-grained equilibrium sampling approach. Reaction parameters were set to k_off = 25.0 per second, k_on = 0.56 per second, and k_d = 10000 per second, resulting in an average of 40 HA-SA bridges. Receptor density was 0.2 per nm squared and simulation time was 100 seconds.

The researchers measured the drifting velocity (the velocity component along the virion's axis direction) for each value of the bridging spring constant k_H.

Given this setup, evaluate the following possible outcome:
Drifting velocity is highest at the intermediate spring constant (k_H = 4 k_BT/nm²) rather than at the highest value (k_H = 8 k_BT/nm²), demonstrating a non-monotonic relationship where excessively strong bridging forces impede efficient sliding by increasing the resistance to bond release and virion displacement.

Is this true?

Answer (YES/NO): NO